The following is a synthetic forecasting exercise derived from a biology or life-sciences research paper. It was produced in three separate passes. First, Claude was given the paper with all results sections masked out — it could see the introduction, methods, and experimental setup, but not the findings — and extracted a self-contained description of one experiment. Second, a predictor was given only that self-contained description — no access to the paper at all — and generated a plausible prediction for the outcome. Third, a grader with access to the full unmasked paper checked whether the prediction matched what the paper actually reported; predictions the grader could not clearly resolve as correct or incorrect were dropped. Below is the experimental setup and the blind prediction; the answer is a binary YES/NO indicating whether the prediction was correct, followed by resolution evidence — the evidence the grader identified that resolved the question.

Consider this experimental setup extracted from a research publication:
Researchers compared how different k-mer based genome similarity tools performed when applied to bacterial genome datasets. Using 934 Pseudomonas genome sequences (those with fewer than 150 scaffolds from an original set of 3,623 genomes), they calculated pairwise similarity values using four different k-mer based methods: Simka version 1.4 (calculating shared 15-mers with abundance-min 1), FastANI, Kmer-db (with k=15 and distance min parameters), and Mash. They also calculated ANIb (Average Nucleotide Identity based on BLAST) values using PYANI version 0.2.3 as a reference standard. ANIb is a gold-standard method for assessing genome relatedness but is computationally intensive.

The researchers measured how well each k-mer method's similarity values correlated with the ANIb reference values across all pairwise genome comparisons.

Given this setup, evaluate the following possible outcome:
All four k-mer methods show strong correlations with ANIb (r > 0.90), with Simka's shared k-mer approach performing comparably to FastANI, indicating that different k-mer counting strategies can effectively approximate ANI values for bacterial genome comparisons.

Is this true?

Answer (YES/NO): NO